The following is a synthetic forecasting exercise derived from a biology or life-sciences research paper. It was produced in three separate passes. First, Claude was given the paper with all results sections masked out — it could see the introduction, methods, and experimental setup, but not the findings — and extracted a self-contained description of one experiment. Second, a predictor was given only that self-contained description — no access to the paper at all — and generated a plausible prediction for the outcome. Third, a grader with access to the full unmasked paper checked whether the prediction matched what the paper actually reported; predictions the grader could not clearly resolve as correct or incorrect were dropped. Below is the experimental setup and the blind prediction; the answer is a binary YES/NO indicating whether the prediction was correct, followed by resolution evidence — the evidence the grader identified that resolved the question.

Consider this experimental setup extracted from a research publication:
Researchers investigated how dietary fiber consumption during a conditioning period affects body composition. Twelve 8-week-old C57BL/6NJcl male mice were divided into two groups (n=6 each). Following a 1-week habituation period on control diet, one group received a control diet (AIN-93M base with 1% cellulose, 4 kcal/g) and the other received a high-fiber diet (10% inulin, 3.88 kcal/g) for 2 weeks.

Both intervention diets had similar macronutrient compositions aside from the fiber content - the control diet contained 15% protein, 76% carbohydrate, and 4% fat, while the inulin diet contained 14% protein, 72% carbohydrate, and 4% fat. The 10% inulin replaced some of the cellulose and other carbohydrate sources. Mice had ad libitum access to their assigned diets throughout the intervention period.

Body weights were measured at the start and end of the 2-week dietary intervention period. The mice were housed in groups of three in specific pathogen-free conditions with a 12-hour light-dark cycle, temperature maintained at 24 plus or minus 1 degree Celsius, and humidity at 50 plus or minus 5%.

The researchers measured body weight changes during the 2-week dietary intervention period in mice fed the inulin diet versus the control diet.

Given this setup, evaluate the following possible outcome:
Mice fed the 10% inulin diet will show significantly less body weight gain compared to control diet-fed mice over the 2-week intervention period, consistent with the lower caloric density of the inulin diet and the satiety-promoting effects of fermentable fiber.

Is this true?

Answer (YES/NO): NO